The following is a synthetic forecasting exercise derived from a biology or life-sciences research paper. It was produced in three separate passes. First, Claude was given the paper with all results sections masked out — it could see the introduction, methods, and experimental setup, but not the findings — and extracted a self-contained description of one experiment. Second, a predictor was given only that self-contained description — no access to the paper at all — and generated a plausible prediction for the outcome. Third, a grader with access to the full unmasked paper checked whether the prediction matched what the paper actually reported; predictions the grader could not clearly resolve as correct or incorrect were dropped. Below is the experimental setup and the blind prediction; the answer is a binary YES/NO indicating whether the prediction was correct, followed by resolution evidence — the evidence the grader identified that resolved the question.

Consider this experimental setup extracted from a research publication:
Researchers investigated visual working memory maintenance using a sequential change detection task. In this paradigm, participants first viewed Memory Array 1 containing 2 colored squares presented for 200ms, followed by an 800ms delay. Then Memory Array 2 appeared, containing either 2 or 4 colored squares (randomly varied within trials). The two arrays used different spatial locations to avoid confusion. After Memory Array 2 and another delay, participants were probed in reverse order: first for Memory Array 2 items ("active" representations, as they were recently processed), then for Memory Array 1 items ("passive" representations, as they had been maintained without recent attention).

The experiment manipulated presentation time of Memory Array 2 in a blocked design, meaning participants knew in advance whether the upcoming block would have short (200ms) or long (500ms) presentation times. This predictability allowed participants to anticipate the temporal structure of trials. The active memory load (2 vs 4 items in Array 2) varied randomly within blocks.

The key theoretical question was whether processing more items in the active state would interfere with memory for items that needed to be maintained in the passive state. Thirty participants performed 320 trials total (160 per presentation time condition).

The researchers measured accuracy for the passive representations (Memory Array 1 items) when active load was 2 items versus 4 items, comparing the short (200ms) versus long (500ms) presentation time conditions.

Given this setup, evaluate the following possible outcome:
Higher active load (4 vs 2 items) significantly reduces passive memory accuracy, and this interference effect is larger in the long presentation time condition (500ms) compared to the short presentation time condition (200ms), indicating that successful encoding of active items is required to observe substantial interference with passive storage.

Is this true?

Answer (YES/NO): NO